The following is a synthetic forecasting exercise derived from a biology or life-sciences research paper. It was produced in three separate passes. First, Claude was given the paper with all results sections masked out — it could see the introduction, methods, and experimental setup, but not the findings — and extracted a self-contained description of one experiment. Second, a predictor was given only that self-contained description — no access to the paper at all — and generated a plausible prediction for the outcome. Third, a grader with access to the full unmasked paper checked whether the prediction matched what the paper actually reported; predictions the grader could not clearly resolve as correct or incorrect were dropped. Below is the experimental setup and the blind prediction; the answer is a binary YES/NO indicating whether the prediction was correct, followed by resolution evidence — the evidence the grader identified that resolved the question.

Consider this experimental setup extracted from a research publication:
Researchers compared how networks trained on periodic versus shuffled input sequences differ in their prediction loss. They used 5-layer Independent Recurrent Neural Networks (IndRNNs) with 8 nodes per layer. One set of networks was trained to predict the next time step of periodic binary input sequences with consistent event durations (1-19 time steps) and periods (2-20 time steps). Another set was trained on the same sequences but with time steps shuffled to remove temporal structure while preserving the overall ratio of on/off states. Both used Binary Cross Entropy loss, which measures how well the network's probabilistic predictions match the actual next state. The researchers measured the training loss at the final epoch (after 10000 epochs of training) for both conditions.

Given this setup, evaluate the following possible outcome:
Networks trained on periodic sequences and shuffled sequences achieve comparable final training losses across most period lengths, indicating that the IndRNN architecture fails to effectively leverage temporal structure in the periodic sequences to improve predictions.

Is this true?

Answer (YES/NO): NO